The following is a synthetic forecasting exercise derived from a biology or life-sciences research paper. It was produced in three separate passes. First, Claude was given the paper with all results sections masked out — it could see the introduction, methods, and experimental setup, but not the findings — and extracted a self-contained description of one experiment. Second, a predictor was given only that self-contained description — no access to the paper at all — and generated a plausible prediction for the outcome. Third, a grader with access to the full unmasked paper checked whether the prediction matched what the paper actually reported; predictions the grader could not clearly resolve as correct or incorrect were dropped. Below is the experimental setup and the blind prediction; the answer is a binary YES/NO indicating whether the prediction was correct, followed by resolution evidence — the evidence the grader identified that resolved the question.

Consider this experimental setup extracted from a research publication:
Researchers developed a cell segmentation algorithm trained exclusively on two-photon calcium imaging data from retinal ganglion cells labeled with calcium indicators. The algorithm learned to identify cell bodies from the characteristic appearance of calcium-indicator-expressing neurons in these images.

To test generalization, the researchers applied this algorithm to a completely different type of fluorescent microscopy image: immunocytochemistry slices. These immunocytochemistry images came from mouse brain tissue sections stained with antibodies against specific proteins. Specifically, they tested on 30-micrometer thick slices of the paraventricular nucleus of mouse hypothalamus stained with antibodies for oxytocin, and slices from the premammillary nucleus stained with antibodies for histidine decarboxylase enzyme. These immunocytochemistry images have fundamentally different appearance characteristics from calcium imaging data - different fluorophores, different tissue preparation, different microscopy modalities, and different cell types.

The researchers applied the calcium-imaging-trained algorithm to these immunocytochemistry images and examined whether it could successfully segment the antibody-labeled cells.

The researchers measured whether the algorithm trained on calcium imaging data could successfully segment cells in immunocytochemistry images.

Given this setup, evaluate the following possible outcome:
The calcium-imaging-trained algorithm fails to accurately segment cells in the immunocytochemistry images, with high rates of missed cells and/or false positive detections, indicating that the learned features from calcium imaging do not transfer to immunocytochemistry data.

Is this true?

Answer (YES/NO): NO